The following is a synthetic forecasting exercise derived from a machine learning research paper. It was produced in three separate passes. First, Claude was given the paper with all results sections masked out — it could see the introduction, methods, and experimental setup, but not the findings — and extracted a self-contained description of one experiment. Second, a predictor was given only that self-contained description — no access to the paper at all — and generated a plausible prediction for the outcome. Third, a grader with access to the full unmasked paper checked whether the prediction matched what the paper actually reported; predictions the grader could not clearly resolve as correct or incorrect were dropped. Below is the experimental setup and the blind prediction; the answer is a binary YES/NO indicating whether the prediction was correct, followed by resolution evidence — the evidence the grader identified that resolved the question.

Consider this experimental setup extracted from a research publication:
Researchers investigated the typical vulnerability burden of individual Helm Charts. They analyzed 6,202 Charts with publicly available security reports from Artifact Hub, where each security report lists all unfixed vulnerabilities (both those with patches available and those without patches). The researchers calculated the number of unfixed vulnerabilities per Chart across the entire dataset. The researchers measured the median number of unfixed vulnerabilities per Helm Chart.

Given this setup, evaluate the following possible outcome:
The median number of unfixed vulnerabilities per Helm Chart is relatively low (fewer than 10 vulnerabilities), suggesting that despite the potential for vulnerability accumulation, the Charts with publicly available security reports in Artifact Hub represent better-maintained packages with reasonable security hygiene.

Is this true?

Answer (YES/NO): NO